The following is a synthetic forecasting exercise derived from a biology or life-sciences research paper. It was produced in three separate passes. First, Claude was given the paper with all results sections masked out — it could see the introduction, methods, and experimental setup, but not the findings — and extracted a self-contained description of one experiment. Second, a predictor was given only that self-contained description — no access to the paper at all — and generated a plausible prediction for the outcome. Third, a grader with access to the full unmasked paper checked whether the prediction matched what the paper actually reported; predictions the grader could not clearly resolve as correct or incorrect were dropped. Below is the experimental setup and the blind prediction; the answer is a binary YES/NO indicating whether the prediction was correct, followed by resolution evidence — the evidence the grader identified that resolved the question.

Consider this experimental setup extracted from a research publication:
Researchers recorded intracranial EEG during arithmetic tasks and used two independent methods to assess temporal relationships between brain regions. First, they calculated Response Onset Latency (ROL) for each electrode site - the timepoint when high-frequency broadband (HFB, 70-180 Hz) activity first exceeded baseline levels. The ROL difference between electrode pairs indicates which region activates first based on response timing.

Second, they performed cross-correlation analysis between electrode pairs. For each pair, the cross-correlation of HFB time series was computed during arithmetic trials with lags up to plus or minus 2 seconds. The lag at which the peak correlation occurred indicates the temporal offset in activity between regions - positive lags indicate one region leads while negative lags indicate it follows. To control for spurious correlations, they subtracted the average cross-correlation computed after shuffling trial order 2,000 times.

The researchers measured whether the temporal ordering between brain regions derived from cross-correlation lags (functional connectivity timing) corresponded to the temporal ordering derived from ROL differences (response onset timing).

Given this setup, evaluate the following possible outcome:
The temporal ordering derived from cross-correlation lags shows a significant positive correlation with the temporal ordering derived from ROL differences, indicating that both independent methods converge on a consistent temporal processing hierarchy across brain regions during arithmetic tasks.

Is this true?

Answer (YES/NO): YES